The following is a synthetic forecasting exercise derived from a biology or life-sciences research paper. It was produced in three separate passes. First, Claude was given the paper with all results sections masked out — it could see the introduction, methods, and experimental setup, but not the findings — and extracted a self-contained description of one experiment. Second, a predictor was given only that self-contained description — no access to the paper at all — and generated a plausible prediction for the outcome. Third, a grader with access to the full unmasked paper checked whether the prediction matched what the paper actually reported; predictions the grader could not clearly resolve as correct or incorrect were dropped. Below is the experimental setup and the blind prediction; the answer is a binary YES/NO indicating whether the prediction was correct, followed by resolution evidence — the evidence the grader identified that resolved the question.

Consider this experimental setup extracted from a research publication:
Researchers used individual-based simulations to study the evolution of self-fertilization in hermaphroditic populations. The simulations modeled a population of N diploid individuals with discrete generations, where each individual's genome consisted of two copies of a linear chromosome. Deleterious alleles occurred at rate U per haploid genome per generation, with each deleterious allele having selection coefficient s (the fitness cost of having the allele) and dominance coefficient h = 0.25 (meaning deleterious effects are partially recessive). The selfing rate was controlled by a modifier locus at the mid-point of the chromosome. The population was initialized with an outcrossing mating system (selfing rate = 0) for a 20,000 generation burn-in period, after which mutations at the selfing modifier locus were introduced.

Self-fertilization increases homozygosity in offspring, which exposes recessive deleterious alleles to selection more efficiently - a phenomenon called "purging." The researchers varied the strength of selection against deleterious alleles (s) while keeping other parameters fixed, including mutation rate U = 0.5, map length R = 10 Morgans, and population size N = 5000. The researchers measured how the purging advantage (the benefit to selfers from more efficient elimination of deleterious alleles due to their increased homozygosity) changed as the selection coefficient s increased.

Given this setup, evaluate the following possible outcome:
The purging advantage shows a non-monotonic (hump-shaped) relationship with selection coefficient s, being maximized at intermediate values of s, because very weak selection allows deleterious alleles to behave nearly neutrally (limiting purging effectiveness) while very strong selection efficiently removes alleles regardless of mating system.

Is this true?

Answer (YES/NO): NO